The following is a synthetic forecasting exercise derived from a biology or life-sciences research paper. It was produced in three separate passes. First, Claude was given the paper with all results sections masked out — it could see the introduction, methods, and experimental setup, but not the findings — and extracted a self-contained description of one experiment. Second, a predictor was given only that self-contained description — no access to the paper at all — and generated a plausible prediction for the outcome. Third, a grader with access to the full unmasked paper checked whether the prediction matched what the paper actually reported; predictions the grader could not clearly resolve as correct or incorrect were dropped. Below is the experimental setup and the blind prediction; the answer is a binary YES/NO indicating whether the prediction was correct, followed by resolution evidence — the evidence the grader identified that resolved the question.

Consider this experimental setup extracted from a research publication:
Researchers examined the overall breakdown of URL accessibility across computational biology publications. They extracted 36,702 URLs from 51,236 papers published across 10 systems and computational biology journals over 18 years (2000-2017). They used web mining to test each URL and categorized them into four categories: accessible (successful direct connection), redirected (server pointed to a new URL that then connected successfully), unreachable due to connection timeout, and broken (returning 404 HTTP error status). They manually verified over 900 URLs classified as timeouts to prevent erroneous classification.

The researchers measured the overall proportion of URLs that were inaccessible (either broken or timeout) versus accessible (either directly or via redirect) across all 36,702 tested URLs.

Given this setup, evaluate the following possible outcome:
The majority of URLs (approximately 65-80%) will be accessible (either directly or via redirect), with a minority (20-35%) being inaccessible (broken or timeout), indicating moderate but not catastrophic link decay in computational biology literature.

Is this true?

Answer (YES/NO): YES